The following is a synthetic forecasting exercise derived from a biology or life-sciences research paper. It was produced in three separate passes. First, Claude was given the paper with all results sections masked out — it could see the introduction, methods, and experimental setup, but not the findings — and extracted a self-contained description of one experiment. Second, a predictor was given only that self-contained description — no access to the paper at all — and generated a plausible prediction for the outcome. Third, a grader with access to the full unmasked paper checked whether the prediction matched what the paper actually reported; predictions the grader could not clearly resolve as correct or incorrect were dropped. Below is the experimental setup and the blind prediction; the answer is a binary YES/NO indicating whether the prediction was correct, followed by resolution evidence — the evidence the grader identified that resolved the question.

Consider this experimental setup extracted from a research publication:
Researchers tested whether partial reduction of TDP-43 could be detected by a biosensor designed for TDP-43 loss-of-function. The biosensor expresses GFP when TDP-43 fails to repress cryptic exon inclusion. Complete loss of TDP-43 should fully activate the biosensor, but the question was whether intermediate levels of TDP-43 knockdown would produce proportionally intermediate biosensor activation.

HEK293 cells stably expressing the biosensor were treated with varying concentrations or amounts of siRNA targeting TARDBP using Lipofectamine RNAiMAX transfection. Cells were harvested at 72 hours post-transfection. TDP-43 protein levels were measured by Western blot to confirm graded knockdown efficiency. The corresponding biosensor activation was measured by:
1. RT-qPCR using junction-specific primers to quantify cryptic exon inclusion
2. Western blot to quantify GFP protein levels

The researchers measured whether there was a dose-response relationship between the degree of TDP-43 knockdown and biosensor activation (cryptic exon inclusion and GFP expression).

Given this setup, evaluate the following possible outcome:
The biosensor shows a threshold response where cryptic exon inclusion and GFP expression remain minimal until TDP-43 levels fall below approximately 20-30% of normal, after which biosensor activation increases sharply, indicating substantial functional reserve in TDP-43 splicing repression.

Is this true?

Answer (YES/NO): NO